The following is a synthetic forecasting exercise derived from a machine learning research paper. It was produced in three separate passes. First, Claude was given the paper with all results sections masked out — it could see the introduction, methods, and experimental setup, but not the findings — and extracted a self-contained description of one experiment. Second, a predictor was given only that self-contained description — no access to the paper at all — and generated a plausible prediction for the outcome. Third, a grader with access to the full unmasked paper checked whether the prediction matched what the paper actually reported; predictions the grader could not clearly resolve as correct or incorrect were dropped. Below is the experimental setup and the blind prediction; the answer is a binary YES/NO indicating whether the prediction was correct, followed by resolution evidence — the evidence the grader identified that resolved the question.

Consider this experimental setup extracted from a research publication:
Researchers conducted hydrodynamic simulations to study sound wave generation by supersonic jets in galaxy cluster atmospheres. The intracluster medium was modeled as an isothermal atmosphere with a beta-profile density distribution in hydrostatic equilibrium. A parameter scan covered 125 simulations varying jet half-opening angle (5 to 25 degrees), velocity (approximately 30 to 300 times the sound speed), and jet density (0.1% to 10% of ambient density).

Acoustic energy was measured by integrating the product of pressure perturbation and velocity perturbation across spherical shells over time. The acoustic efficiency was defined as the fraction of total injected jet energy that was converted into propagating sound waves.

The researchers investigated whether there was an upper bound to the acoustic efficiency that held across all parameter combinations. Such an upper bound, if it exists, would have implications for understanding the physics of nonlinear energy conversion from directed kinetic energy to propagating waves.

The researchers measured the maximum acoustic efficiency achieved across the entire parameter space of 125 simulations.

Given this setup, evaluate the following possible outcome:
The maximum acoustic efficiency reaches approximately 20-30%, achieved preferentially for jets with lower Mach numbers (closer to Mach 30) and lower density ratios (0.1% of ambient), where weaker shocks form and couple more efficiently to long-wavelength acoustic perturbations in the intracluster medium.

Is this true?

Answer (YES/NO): NO